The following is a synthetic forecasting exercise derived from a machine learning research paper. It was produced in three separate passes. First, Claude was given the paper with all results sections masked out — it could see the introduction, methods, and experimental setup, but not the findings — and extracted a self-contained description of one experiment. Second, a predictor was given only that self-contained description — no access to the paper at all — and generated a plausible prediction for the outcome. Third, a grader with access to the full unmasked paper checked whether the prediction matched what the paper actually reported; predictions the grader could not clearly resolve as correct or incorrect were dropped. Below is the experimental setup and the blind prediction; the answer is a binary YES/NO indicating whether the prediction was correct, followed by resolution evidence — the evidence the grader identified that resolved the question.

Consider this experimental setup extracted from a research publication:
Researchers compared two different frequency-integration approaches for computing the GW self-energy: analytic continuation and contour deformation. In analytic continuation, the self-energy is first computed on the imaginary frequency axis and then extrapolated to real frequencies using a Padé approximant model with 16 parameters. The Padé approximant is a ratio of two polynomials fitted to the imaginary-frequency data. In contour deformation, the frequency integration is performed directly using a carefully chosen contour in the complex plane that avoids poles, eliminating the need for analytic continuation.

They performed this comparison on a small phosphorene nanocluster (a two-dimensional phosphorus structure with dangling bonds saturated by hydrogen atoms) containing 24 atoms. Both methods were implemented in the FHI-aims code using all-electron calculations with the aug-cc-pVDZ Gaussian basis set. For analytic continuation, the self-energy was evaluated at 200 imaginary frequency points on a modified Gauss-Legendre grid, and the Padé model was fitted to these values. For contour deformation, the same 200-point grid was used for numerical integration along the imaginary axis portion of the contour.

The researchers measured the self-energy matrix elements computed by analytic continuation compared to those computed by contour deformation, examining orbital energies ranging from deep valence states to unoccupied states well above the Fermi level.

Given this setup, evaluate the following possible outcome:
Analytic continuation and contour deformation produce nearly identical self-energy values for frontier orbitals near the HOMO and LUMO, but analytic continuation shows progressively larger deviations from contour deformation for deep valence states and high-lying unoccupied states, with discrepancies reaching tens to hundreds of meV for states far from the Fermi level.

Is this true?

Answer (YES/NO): NO